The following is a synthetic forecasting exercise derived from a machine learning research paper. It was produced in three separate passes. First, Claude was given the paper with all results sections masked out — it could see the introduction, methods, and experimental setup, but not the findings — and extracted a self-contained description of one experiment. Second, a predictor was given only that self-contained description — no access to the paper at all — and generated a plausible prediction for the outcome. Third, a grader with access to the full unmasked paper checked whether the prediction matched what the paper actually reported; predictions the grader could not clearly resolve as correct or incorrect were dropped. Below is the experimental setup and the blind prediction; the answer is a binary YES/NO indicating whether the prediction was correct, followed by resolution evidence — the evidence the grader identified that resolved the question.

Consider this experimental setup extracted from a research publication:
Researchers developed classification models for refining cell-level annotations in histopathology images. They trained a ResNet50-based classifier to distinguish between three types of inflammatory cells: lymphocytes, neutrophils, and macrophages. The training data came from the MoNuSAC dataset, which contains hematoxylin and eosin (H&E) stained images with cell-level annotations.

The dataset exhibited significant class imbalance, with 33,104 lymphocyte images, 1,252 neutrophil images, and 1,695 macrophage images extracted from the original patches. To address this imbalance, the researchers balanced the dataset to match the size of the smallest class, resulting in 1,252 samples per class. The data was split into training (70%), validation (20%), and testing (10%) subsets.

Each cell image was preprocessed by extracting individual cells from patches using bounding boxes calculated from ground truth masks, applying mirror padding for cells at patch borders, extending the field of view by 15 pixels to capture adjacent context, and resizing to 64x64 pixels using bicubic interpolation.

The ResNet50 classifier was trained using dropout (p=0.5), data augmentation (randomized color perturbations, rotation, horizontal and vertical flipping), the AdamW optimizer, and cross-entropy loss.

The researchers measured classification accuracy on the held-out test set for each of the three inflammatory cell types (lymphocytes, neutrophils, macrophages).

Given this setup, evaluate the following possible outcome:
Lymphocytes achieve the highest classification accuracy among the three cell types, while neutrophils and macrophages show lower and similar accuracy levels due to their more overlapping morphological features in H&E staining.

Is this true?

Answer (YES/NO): NO